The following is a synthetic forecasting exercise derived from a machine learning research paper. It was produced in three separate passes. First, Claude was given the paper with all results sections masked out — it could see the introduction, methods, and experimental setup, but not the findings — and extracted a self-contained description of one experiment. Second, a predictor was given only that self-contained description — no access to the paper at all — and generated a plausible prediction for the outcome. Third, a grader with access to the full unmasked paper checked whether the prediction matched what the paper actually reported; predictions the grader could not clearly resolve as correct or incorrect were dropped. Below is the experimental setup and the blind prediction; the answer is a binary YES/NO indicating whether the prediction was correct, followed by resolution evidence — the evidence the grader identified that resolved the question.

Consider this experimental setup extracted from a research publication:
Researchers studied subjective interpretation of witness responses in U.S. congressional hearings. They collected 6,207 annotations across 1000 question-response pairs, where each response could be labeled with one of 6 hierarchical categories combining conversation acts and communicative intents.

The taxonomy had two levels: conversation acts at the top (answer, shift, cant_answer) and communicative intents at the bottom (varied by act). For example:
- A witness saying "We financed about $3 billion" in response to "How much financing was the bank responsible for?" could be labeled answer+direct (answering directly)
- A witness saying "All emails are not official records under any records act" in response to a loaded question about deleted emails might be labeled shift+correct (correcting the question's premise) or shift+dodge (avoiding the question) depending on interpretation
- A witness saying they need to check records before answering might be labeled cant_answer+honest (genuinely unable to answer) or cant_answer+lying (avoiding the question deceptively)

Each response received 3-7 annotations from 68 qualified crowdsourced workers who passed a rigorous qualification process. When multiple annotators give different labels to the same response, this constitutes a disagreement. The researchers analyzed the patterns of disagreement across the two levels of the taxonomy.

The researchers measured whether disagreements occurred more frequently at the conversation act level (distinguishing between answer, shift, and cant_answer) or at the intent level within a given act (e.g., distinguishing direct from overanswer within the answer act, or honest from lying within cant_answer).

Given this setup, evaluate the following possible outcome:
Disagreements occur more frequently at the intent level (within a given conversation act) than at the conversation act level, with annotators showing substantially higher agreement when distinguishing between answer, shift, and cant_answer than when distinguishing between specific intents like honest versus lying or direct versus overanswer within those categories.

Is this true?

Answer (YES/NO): YES